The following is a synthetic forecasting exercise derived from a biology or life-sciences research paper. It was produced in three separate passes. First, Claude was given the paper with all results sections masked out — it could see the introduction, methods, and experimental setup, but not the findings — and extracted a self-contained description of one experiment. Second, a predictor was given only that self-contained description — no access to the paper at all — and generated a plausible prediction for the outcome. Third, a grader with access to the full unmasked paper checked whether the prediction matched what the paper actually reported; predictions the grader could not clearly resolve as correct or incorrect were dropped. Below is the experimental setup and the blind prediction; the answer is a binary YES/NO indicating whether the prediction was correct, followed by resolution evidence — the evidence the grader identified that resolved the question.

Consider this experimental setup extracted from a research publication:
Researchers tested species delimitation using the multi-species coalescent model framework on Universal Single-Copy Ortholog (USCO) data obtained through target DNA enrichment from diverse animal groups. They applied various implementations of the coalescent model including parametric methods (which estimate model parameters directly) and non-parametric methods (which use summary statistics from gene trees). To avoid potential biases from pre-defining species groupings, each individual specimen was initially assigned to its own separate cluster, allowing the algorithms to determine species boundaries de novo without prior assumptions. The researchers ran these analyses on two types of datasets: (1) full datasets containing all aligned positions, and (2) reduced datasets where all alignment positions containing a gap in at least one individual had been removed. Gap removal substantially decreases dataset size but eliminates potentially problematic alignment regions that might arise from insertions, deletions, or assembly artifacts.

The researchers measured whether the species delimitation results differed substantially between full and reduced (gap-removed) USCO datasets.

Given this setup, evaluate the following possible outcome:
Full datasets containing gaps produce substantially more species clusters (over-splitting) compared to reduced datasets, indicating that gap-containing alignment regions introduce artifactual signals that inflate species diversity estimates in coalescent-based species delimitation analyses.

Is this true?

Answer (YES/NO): YES